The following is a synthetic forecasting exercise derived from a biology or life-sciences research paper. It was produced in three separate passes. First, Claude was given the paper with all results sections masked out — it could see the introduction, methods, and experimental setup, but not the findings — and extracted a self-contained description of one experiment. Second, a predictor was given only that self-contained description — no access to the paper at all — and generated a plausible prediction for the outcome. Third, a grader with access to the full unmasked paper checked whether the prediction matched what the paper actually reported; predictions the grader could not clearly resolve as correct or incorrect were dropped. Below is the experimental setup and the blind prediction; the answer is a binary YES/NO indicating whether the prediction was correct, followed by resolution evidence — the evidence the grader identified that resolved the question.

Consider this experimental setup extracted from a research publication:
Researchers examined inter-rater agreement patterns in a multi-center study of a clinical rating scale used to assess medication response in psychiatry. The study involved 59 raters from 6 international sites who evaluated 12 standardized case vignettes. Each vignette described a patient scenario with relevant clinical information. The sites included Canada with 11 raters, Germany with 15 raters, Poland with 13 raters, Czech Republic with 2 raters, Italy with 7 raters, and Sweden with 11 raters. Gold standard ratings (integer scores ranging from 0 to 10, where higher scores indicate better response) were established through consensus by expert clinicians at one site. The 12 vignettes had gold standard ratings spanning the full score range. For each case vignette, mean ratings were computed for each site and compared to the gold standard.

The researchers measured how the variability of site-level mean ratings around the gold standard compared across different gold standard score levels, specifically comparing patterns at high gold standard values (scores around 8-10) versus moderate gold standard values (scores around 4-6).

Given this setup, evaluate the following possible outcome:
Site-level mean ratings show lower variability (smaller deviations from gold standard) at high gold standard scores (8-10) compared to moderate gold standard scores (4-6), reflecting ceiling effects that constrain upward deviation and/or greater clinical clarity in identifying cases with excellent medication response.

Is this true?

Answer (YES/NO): YES